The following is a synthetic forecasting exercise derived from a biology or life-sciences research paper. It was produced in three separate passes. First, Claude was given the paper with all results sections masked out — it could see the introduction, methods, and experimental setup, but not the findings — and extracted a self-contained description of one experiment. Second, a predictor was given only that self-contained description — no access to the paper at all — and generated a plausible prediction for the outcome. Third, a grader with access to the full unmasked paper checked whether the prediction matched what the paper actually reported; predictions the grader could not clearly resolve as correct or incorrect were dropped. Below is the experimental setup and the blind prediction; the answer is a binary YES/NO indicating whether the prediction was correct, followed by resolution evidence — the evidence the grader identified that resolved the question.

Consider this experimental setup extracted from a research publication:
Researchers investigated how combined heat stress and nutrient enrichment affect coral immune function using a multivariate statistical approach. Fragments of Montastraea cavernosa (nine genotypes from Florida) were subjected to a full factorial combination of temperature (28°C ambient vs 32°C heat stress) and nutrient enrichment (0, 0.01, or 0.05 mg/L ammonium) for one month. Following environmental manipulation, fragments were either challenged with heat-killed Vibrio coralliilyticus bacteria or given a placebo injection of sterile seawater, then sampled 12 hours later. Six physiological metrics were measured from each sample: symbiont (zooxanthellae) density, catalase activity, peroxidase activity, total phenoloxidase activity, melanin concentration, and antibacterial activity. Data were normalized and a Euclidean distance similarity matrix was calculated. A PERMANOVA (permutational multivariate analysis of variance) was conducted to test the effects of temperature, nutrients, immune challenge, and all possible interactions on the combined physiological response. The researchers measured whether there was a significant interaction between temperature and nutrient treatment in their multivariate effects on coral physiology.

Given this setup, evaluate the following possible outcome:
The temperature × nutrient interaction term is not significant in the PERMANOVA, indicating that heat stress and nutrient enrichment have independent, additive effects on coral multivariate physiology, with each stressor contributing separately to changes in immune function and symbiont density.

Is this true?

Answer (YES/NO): NO